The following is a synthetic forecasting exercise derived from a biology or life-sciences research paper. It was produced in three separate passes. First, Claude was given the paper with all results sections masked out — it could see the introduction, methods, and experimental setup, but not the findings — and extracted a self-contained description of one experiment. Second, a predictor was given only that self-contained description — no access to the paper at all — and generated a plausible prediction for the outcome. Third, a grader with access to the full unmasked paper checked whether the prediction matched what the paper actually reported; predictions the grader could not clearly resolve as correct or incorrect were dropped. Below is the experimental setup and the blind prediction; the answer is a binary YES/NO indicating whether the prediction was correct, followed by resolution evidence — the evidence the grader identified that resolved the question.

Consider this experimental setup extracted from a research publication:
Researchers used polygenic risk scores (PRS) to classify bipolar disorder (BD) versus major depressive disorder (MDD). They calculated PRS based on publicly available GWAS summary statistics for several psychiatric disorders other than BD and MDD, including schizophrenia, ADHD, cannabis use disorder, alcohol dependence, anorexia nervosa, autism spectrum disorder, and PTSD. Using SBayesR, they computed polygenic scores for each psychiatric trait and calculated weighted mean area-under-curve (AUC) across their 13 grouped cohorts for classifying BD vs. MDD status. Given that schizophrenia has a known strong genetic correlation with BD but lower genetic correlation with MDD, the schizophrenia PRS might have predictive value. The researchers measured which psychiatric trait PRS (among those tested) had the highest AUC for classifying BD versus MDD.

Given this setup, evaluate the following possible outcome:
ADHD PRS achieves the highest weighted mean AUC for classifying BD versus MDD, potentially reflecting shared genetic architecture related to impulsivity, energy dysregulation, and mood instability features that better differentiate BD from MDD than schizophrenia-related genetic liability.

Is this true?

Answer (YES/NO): NO